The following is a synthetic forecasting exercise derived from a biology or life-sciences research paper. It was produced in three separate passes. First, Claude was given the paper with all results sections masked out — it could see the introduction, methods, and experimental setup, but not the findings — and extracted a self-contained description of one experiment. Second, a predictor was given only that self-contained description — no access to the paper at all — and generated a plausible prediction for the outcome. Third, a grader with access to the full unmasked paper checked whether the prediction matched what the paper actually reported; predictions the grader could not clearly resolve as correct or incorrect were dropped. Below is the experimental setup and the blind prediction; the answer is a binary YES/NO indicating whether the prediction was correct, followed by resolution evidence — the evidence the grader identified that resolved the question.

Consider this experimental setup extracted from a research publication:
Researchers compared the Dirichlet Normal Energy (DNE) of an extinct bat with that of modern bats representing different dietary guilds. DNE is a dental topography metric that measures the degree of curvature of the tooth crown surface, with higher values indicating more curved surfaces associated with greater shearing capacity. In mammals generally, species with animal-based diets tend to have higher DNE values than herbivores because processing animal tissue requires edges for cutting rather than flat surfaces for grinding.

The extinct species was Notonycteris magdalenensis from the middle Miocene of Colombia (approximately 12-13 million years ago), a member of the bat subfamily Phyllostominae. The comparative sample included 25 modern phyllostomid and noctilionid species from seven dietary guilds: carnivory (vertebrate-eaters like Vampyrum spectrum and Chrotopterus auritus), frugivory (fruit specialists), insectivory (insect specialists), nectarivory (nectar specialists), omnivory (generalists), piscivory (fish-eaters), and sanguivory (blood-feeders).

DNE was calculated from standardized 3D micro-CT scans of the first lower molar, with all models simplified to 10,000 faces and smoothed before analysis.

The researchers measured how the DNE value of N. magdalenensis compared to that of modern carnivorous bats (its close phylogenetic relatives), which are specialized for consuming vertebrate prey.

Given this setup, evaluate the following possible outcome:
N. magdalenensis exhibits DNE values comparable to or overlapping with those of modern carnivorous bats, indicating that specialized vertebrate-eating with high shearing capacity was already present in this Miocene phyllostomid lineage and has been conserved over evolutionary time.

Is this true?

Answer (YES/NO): NO